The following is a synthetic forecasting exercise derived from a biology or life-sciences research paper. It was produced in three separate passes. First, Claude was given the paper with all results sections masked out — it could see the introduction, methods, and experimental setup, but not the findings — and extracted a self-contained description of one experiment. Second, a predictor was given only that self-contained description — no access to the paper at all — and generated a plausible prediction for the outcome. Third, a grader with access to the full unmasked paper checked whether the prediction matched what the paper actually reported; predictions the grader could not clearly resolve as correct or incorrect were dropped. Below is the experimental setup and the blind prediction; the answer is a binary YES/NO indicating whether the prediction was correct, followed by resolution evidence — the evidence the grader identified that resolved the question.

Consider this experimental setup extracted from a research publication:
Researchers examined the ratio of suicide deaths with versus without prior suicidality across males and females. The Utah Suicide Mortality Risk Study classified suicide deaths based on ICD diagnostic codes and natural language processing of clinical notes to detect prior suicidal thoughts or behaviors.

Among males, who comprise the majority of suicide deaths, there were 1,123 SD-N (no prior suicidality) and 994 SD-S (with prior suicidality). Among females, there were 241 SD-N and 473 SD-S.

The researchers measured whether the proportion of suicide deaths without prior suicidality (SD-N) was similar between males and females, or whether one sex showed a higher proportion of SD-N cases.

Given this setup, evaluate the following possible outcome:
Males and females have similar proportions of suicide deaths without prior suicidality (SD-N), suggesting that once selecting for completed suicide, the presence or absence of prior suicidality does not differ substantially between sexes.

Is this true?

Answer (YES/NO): NO